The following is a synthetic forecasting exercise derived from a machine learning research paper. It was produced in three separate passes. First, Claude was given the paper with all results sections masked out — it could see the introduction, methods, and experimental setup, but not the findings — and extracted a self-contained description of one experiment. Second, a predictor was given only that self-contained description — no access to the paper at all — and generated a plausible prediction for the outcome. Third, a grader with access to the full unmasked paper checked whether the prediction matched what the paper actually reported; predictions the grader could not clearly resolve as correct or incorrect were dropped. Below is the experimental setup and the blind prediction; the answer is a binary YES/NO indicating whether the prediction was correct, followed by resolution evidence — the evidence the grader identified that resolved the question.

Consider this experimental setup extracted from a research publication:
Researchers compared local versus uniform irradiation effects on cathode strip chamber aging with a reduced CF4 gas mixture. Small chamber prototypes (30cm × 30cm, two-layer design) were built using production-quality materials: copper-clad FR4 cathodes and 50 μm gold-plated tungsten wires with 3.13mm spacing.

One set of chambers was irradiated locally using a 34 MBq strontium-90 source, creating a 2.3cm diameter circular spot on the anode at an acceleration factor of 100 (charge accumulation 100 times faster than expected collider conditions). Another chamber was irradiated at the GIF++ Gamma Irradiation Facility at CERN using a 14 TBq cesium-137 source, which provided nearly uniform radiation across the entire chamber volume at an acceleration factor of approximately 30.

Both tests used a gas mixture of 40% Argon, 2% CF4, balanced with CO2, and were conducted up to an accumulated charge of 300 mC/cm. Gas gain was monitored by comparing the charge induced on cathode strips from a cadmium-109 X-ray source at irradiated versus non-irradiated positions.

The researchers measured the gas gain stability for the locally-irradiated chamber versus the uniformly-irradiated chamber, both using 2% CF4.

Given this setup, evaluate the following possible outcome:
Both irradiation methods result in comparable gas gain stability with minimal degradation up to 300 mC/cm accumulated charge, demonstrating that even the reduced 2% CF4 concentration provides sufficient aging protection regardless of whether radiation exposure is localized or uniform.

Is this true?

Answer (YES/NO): NO